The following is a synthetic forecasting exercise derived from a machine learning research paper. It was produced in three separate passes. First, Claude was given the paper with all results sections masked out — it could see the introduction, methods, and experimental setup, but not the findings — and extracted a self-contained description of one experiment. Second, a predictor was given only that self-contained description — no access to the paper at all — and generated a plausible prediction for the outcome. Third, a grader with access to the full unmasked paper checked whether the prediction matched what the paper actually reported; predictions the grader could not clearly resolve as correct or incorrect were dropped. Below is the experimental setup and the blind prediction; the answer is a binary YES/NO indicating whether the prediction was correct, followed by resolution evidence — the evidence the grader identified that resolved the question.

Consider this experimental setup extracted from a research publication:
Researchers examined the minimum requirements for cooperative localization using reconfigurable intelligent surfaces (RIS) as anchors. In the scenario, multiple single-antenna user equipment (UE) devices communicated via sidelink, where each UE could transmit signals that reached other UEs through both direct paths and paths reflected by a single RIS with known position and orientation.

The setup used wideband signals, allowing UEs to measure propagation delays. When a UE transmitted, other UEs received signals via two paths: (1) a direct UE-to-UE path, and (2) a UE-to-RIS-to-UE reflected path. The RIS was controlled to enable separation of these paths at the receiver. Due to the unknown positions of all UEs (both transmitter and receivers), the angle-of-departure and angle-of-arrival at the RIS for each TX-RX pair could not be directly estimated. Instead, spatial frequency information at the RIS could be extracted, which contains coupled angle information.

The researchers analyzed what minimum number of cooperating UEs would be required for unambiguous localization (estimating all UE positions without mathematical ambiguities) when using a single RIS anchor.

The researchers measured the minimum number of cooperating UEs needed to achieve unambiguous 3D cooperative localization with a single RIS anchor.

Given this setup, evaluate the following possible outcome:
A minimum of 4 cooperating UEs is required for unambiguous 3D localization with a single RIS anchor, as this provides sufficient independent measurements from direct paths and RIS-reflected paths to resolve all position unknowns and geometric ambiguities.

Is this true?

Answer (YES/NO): NO